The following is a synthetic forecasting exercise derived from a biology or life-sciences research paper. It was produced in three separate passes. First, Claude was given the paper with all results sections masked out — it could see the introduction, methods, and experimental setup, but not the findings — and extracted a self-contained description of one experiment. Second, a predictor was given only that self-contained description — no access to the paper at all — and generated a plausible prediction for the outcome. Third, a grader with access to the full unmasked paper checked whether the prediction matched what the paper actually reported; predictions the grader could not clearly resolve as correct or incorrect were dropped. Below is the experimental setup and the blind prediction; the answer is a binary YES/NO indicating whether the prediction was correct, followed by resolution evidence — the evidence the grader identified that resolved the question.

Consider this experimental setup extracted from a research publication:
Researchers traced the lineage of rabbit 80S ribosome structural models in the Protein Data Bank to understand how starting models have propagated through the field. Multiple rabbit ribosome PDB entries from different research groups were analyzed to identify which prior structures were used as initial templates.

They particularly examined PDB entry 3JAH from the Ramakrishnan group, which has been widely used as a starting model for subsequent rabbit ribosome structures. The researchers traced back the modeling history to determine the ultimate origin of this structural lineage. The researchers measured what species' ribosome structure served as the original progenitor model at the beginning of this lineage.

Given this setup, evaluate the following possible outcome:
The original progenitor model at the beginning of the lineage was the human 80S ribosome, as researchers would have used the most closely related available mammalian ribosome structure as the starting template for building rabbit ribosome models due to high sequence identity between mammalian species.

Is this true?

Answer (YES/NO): YES